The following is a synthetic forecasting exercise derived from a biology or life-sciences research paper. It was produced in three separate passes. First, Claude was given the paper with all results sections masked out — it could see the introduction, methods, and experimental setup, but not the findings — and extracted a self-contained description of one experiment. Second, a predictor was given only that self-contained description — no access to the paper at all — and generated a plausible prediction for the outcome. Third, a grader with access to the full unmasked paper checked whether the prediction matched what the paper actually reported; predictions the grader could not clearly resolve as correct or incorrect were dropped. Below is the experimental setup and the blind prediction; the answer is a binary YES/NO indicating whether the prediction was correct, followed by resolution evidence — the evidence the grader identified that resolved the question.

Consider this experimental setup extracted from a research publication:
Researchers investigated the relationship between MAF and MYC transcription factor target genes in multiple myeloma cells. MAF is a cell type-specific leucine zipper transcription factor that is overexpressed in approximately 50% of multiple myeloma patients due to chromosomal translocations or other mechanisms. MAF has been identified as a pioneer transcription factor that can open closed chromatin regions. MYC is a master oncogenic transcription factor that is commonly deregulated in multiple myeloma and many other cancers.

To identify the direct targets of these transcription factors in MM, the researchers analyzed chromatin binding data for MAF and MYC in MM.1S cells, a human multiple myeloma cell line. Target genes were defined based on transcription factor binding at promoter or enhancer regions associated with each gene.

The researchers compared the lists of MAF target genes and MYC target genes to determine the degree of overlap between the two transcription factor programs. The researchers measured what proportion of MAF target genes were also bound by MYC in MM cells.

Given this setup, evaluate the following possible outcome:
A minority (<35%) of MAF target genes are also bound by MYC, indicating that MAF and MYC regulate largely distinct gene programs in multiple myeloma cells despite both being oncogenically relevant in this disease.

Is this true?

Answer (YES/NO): NO